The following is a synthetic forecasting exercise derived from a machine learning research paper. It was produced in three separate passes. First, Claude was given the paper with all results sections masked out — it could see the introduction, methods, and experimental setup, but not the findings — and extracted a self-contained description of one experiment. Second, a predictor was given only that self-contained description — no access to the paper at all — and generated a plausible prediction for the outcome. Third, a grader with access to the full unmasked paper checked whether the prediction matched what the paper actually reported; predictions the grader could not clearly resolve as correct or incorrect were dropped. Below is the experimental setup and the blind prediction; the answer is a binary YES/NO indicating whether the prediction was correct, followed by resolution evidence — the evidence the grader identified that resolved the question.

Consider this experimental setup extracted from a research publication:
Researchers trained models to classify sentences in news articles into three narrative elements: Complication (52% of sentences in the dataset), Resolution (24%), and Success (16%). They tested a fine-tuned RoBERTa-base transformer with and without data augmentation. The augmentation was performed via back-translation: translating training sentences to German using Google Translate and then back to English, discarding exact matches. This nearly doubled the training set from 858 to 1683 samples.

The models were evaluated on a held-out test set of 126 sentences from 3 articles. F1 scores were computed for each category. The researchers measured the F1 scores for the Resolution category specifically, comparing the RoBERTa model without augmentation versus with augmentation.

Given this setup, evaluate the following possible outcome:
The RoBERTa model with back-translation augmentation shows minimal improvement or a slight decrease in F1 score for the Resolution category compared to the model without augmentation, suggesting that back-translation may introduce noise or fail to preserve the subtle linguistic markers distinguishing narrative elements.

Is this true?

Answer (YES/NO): YES